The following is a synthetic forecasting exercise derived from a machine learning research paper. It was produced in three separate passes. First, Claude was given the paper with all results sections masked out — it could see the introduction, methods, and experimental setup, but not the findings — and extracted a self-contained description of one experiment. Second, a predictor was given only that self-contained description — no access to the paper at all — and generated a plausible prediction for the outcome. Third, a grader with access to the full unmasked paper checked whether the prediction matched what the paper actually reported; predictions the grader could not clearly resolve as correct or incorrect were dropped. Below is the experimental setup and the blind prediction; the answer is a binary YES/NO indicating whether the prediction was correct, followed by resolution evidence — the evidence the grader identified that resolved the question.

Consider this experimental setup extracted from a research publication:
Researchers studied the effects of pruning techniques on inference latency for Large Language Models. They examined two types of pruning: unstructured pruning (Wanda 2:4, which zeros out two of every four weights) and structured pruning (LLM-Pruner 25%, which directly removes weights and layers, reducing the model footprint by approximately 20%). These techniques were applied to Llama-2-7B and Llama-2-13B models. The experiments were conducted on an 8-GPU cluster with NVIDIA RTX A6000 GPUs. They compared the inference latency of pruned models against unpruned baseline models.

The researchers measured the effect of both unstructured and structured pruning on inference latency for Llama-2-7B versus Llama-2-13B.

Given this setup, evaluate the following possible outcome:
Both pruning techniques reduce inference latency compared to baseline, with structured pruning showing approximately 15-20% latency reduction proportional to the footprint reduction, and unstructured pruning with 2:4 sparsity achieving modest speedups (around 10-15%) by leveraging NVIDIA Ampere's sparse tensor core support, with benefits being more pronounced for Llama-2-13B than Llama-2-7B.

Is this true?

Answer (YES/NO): NO